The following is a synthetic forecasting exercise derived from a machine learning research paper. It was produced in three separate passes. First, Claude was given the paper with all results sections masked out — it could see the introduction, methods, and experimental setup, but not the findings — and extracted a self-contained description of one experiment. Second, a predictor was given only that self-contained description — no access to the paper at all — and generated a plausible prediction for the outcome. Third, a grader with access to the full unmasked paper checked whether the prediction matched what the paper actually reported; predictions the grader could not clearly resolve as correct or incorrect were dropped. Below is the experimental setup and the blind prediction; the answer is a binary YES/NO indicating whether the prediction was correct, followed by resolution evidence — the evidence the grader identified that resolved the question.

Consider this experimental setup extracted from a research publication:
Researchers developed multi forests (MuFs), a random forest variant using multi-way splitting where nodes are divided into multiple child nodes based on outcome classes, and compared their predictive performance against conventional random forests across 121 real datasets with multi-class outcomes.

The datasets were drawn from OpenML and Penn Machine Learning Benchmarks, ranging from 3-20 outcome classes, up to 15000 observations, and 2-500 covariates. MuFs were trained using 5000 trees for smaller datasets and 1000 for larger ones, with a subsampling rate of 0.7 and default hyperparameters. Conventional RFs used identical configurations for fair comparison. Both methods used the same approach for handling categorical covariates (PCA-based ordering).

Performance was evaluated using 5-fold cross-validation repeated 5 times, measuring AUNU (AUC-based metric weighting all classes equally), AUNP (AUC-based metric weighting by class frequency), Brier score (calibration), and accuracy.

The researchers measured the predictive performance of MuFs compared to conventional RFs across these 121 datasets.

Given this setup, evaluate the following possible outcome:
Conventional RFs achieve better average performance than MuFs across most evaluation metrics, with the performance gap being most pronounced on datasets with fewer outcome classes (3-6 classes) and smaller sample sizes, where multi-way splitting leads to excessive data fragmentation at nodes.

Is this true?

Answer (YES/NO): NO